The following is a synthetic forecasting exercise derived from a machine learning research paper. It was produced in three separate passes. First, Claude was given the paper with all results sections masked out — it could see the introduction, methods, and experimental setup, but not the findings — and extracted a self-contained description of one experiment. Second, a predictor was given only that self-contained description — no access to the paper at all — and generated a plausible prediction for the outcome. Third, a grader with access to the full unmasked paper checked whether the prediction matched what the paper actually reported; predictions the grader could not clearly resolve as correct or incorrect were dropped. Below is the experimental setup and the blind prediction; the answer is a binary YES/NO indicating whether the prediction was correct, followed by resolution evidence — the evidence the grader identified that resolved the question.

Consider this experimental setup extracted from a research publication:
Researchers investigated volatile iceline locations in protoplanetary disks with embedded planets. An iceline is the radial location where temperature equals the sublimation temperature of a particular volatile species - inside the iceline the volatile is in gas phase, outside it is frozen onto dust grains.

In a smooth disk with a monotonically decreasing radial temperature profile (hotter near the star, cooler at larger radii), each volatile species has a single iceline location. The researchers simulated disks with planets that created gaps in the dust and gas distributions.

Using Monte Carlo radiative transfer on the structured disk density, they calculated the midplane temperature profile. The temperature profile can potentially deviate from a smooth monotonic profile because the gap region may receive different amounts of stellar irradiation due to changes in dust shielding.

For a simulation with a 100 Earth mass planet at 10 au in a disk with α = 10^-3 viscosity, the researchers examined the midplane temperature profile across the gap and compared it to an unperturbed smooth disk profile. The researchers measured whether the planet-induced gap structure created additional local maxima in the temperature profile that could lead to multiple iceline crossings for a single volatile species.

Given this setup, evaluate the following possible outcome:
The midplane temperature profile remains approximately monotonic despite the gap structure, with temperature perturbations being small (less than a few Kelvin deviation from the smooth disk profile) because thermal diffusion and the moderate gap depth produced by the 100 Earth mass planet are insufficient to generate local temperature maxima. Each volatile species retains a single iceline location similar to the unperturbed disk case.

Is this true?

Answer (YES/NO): NO